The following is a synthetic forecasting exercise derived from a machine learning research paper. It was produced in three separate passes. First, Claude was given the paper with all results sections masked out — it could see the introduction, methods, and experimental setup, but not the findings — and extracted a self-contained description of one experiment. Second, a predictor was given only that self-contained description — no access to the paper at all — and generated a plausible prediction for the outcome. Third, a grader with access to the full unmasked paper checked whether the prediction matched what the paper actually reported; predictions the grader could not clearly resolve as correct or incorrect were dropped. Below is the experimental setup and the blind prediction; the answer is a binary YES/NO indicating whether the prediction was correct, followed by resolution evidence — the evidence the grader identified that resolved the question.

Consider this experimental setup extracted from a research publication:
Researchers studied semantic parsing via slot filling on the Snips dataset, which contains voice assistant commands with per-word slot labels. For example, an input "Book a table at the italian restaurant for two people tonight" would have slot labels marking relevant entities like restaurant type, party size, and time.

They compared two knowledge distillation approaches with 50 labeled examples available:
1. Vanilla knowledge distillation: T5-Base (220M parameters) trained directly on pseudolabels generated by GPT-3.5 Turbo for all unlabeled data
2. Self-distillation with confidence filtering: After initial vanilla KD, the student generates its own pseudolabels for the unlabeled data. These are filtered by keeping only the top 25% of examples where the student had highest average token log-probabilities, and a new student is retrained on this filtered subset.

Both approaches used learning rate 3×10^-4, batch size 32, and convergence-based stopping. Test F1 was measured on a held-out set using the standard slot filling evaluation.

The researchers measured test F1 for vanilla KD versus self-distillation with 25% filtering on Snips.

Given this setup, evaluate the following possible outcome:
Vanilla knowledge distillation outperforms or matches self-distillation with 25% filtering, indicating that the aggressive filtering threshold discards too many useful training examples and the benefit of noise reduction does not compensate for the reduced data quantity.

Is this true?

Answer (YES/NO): YES